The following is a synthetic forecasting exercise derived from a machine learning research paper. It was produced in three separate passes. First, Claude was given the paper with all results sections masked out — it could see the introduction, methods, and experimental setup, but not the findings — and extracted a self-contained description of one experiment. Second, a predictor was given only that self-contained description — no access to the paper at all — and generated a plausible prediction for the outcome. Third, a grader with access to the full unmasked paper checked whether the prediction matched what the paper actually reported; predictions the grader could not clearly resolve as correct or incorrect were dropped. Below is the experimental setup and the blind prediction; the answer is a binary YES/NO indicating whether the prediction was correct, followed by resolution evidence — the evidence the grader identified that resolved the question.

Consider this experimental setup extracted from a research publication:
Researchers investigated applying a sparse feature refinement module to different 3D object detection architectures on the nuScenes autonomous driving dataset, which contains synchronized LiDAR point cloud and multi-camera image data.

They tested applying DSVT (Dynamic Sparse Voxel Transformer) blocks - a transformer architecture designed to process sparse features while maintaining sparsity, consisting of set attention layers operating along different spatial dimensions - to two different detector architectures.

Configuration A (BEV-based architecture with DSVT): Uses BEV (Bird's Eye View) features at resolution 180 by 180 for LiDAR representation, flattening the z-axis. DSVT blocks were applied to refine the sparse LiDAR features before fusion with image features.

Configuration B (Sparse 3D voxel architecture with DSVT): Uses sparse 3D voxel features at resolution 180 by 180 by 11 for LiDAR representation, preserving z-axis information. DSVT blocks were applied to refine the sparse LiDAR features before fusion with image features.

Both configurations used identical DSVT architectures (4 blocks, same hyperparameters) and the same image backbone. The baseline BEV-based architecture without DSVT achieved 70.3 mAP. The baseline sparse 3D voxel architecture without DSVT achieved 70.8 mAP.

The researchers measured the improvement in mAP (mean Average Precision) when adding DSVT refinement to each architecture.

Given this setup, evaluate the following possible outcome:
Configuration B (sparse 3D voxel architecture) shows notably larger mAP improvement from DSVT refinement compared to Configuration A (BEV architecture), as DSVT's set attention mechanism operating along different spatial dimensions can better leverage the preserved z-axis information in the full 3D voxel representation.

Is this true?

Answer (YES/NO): YES